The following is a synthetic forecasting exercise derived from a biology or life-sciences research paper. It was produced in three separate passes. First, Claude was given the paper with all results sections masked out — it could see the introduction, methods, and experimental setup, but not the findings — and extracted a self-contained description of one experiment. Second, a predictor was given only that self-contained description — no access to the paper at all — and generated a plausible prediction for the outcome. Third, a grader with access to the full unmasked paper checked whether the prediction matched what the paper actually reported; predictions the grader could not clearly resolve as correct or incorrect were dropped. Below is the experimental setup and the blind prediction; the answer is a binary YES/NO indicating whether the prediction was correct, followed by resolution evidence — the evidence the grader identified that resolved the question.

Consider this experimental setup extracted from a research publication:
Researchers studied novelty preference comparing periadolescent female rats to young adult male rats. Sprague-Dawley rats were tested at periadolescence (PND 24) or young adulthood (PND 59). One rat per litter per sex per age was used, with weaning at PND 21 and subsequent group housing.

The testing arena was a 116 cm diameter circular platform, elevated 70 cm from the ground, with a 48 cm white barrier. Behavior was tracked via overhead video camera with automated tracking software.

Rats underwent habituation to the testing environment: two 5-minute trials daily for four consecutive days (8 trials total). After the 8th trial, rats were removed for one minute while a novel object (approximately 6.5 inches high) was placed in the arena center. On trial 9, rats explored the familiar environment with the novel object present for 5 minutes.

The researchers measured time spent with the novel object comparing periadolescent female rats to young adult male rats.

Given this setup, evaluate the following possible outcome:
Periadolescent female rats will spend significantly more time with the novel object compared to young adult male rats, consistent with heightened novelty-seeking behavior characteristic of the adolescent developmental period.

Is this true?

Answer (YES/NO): YES